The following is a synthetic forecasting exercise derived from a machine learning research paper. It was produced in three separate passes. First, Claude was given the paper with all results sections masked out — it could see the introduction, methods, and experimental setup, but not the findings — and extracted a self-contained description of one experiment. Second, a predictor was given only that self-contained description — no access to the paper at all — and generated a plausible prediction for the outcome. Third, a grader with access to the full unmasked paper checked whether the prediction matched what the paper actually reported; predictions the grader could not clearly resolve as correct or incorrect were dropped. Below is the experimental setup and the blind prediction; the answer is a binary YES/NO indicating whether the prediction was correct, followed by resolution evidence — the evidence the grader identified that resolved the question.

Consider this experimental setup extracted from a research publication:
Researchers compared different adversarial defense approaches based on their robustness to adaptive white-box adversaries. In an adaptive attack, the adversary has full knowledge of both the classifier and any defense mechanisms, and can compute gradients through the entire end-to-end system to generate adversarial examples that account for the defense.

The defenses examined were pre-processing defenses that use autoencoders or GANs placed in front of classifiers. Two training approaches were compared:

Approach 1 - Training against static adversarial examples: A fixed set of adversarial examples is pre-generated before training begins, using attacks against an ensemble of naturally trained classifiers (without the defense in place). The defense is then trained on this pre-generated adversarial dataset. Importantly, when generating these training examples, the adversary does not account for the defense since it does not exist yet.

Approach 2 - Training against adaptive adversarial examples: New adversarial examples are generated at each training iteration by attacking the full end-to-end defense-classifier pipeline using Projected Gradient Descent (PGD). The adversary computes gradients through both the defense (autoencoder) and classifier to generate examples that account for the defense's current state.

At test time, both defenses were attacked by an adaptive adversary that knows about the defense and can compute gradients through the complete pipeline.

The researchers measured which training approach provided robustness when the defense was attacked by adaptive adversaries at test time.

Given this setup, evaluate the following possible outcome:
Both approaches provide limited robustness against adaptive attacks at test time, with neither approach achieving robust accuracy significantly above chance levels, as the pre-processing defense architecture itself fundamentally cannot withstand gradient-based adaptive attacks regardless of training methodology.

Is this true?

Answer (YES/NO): NO